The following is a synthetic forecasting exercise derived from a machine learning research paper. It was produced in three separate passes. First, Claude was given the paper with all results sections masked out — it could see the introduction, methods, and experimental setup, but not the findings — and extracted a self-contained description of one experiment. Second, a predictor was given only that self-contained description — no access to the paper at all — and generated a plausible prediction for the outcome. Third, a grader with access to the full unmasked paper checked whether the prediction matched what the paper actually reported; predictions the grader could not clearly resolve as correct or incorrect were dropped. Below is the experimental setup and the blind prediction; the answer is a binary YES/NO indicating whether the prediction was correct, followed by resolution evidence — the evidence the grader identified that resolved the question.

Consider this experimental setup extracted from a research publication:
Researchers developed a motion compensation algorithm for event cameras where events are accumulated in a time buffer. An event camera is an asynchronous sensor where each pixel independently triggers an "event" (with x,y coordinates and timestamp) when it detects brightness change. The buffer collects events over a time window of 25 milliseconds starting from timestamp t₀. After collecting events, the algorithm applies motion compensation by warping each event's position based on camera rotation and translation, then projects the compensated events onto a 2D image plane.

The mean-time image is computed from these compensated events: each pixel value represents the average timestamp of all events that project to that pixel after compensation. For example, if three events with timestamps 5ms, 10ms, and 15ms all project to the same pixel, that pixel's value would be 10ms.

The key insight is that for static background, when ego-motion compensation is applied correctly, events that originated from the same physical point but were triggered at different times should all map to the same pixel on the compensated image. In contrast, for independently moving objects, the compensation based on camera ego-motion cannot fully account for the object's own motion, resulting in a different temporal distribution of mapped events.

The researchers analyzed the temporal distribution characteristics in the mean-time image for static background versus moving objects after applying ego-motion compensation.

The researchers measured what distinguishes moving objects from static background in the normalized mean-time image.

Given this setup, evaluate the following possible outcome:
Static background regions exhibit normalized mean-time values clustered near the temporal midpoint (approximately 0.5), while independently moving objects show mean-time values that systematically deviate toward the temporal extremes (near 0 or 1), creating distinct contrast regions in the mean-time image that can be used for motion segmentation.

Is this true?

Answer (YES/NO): NO